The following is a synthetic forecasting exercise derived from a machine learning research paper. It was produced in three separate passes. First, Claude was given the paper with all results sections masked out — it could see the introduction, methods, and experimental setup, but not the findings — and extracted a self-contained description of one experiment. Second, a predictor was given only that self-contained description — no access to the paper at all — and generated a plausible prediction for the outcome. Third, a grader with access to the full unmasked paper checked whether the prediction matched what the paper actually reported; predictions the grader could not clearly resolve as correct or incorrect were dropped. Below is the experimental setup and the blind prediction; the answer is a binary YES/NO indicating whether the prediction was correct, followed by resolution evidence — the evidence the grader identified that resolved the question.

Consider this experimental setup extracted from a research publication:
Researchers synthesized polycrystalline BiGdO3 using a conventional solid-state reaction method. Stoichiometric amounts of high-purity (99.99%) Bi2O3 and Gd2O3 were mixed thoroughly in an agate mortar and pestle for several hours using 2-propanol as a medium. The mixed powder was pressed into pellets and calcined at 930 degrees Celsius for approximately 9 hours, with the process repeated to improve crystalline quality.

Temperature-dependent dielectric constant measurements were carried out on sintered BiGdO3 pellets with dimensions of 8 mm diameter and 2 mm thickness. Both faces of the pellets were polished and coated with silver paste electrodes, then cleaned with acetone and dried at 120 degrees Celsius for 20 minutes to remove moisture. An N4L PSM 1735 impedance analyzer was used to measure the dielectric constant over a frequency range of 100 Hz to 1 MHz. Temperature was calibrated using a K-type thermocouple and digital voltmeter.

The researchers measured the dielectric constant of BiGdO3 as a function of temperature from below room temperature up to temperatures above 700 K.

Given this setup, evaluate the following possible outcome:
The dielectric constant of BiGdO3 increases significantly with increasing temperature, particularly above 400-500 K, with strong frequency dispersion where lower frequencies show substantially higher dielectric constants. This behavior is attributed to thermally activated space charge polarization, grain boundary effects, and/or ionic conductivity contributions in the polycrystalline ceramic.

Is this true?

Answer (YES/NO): NO